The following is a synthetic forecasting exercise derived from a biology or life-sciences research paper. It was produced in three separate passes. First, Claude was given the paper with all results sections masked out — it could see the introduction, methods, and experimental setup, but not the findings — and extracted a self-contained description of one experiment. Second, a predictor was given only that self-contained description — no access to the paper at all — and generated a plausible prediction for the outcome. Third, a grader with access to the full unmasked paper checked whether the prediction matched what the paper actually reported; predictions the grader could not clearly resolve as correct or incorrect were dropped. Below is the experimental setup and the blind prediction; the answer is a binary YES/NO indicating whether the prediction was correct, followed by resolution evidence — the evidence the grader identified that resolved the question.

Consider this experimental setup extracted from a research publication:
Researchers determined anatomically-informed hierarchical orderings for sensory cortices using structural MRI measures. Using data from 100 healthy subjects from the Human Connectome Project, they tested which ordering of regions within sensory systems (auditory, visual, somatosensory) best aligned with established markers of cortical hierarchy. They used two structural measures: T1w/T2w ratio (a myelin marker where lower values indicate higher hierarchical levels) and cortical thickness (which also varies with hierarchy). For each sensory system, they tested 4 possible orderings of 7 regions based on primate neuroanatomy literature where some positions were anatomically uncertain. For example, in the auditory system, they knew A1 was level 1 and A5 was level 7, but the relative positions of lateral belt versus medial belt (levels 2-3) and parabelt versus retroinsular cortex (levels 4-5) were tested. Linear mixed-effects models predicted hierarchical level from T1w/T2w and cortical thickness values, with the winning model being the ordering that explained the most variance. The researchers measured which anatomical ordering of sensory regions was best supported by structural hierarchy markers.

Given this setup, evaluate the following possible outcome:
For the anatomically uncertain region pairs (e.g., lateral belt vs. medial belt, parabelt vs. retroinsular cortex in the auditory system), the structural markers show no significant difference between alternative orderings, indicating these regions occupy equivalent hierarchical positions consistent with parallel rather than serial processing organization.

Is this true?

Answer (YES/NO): NO